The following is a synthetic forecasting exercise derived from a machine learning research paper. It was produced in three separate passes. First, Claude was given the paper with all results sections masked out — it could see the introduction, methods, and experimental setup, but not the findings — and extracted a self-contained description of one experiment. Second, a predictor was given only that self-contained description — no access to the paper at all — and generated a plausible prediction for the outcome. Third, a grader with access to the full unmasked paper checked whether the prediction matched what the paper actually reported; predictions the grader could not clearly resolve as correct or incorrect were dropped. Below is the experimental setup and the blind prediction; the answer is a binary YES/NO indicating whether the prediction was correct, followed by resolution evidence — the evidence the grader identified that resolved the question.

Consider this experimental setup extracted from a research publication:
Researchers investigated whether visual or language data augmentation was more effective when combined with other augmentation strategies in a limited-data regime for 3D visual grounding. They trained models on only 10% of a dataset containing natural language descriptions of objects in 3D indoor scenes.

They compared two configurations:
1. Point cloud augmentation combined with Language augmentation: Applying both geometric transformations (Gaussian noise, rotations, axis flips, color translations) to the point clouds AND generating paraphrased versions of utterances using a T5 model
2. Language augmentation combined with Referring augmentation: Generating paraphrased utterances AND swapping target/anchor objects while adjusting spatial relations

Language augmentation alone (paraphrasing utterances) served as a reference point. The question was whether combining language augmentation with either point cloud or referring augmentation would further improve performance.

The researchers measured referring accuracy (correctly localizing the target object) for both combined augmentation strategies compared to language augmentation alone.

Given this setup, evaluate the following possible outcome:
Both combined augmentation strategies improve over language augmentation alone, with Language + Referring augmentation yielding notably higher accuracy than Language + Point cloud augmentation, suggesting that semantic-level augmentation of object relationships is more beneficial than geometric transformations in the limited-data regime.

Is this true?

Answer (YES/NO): NO